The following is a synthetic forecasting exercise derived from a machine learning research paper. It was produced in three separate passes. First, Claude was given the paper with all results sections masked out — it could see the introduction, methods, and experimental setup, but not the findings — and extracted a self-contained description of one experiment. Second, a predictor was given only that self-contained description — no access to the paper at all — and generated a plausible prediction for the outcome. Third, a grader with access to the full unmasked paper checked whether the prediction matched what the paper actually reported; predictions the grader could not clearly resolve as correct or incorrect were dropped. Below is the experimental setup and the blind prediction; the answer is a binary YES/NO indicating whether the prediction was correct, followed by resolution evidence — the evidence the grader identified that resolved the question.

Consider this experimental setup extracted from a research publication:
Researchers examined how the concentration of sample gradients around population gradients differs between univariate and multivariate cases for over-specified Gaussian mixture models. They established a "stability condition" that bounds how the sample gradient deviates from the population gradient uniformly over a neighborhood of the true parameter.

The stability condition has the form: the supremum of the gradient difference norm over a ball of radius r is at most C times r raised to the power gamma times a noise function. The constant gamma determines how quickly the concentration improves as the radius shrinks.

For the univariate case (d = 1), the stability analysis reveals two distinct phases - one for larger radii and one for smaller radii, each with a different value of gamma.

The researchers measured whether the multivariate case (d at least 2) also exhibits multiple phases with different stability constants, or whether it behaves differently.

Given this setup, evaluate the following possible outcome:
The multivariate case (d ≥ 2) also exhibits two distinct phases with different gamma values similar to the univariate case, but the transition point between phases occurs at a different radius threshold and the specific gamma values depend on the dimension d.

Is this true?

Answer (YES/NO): NO